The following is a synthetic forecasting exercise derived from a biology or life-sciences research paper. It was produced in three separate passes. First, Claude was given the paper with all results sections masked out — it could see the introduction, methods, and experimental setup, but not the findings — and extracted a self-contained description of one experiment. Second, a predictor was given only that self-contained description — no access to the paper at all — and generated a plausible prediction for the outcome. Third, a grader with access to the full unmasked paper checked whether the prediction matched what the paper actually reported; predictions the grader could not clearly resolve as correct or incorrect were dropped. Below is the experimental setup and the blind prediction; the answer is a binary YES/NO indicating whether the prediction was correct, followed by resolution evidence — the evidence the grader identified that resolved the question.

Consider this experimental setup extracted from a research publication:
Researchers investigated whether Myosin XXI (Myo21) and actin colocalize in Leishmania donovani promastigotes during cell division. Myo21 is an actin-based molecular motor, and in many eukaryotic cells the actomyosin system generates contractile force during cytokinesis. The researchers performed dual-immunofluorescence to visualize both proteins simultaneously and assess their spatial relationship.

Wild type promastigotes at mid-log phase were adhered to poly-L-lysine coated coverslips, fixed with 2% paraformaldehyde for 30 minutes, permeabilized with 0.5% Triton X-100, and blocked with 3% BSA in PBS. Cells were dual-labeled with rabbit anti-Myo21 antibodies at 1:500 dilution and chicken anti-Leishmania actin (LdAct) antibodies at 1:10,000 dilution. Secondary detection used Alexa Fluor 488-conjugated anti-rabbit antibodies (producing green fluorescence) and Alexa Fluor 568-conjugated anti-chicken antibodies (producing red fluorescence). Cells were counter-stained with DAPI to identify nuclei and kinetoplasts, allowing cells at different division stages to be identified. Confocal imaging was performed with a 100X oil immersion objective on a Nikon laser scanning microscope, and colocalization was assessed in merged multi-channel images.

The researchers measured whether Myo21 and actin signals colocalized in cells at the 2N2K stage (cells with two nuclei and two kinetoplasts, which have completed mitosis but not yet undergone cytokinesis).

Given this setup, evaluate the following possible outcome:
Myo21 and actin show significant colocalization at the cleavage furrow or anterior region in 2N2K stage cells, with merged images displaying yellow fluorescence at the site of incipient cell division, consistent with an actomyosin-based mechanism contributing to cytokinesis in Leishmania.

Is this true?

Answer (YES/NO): YES